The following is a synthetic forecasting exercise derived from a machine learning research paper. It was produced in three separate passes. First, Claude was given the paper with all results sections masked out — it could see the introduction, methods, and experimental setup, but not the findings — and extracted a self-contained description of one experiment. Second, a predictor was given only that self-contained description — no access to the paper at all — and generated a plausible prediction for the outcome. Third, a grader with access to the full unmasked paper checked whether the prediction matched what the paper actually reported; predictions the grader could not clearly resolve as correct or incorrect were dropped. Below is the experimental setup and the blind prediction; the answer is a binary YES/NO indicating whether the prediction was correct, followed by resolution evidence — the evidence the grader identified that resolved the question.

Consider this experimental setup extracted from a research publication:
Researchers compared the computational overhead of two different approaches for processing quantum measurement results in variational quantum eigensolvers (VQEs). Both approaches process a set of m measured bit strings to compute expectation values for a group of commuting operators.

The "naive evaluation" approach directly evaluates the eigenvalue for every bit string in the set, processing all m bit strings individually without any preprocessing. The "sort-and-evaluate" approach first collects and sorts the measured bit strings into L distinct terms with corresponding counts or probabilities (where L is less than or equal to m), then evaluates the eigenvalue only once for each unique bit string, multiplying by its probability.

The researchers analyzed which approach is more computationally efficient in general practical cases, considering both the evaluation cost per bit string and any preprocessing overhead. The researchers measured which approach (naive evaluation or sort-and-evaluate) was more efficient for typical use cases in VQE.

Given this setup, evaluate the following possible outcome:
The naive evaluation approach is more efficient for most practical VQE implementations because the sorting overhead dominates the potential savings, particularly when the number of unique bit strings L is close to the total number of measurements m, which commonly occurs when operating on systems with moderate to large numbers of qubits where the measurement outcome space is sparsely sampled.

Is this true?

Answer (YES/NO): NO